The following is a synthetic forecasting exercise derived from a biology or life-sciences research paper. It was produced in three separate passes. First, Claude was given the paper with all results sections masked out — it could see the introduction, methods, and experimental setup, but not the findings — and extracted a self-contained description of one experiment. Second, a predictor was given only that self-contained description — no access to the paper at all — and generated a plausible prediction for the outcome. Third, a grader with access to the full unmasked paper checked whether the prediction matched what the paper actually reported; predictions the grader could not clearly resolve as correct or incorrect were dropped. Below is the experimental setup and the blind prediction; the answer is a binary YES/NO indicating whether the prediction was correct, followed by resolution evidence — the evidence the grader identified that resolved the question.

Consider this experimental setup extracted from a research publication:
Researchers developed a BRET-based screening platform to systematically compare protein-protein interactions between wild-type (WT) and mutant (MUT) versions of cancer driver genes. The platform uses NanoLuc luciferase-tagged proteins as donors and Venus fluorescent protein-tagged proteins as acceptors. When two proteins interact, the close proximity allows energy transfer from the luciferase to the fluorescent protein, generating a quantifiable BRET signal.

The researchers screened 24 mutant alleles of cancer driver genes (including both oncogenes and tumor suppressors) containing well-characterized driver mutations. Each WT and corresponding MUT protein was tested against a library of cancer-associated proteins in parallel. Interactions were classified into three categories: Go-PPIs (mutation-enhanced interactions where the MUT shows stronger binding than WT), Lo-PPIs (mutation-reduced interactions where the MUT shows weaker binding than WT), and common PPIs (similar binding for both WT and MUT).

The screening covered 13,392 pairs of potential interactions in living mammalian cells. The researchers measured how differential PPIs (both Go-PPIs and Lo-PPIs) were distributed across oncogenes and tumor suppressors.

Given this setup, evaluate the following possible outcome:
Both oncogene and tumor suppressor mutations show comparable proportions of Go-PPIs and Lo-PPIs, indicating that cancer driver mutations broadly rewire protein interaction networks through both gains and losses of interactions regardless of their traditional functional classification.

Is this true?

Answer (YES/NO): NO